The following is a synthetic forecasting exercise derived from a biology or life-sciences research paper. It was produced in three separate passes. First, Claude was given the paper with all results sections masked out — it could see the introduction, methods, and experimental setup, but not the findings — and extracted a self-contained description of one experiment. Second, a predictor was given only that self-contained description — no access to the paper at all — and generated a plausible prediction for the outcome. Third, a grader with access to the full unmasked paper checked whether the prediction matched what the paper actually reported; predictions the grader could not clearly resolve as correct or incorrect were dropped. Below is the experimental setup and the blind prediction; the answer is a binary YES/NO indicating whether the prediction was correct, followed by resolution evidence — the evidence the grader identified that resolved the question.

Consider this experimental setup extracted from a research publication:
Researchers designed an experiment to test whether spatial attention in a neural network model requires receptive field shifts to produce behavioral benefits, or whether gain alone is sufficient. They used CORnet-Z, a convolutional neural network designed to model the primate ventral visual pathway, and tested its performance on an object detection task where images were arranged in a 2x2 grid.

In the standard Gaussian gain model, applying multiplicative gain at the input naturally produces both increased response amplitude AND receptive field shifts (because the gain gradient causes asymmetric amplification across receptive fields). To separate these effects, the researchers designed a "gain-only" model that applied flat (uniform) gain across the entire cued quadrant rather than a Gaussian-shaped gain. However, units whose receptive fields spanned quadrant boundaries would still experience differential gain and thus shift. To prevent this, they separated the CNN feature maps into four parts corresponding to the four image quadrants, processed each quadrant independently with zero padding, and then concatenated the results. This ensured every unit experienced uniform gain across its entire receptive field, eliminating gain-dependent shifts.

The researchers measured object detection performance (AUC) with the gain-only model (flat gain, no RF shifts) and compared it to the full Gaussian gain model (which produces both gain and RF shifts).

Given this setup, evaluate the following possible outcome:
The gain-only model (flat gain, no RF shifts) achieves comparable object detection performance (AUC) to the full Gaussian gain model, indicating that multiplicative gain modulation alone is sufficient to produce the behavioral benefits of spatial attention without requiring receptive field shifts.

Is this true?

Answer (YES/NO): YES